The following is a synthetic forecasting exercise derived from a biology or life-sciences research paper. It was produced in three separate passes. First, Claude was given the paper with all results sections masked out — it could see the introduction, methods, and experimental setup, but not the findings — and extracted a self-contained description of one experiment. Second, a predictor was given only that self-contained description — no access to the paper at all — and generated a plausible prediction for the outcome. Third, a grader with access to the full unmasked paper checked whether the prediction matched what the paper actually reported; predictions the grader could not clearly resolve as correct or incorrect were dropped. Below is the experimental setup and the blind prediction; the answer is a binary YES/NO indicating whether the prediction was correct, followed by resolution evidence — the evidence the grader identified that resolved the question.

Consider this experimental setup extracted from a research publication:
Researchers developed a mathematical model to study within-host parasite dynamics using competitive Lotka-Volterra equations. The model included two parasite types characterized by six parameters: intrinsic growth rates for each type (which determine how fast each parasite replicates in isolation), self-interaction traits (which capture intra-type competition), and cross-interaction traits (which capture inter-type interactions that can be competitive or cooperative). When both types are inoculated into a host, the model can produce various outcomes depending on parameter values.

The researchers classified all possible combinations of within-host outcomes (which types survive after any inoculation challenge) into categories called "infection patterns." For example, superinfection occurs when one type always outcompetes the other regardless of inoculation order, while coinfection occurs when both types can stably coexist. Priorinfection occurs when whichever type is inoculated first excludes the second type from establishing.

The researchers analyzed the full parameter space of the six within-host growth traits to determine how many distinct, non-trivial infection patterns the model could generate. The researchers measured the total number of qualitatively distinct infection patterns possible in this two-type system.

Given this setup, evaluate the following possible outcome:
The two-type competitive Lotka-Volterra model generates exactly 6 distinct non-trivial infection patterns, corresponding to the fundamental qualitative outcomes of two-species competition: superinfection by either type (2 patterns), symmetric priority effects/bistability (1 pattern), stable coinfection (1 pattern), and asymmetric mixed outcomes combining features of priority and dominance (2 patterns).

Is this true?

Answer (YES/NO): NO